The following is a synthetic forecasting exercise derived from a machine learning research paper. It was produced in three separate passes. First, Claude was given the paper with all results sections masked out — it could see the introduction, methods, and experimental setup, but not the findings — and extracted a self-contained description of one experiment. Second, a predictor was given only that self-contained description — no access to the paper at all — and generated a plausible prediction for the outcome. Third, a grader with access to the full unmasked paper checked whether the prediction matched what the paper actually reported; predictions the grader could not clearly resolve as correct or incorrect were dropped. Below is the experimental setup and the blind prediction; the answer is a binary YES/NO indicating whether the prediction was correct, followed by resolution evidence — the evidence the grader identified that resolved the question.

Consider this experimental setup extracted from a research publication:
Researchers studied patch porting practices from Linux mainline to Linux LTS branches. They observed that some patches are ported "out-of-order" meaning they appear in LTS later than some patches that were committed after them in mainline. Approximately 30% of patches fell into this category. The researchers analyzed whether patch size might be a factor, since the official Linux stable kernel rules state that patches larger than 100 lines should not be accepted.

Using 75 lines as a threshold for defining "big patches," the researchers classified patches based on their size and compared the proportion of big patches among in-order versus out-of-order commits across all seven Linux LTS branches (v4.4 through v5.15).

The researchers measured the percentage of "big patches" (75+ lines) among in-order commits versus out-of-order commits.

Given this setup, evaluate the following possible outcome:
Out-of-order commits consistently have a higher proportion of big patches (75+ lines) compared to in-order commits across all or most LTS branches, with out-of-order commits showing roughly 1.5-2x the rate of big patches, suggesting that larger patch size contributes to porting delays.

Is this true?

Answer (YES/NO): NO